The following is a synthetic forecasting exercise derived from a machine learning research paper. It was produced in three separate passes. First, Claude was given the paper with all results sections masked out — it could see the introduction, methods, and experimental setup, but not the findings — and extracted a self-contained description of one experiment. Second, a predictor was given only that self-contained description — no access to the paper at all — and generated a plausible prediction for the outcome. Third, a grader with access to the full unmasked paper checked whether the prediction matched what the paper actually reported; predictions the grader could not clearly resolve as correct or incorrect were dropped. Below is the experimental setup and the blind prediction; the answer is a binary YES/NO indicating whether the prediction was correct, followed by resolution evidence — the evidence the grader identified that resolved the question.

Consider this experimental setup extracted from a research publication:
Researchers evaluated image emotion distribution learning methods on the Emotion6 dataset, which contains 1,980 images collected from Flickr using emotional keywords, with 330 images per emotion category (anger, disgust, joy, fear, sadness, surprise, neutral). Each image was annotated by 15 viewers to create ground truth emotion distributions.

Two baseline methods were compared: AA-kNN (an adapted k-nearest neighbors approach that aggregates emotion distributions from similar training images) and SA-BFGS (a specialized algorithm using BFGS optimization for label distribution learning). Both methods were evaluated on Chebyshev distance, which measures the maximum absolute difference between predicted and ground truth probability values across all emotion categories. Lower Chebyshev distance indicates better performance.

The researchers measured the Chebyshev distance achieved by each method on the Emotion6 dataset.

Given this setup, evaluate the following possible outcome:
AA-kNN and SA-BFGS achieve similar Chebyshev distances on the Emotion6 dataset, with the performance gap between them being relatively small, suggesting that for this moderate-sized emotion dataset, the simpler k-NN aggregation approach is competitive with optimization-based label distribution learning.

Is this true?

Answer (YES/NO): NO